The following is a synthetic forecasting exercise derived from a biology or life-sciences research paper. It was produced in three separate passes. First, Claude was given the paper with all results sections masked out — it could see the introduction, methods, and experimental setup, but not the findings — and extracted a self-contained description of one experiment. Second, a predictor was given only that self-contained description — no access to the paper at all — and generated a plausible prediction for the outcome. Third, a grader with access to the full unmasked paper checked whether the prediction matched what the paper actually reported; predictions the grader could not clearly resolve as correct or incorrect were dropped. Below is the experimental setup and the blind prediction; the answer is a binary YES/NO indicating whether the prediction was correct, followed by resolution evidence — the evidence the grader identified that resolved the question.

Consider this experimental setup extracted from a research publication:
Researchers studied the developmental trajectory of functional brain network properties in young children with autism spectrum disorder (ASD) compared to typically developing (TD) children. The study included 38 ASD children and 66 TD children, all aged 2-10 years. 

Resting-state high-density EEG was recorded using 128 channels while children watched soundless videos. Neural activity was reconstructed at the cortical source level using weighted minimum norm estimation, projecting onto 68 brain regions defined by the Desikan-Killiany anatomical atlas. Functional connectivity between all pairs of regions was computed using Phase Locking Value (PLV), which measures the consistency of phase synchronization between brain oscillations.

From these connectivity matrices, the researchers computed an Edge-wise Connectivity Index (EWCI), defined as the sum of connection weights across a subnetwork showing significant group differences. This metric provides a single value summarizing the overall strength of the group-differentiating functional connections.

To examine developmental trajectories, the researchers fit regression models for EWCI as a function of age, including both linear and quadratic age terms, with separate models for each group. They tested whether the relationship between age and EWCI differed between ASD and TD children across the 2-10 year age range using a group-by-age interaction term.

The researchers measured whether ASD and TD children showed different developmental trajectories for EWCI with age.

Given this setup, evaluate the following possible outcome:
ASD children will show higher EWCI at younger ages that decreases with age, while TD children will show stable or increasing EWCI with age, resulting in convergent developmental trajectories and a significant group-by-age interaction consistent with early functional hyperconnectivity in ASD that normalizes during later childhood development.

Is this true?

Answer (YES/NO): NO